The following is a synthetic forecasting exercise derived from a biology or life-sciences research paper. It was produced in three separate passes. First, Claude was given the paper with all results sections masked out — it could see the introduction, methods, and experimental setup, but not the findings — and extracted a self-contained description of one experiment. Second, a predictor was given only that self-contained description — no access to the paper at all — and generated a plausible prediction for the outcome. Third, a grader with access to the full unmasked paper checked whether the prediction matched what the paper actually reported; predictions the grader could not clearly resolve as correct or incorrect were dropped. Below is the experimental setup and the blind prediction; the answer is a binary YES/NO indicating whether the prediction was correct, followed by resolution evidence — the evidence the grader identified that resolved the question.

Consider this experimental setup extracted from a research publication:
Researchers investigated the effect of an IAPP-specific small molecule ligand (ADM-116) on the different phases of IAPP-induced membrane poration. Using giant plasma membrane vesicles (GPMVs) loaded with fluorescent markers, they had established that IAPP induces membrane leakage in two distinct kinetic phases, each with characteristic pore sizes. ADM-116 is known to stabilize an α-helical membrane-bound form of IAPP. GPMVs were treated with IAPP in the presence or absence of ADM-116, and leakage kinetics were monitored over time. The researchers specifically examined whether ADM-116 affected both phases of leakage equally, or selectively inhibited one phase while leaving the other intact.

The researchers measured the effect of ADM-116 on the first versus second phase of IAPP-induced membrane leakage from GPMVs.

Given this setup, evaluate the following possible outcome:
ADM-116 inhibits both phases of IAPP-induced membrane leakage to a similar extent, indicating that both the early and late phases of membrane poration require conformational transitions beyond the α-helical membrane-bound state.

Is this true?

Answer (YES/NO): NO